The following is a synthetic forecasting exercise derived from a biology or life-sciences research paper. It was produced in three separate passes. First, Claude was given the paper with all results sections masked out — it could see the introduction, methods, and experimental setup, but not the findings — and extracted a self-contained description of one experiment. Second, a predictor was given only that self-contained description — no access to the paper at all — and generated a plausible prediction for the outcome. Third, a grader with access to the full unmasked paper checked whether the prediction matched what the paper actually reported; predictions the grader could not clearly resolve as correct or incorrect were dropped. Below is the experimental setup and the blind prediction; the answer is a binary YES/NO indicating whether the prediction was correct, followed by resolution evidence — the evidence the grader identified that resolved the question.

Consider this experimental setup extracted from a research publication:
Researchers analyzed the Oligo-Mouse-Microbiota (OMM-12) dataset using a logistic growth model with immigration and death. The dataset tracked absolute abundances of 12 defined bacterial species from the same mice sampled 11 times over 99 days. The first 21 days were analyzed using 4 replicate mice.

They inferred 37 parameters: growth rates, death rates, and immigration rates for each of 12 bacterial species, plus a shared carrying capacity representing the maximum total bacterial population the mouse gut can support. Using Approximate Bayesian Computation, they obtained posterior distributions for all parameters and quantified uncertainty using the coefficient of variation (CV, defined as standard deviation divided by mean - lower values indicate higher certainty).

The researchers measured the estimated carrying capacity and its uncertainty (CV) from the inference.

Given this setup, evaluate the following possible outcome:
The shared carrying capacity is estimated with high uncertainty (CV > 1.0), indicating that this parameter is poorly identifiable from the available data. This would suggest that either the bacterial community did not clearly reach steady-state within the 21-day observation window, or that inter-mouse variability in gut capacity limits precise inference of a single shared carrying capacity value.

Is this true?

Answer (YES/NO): NO